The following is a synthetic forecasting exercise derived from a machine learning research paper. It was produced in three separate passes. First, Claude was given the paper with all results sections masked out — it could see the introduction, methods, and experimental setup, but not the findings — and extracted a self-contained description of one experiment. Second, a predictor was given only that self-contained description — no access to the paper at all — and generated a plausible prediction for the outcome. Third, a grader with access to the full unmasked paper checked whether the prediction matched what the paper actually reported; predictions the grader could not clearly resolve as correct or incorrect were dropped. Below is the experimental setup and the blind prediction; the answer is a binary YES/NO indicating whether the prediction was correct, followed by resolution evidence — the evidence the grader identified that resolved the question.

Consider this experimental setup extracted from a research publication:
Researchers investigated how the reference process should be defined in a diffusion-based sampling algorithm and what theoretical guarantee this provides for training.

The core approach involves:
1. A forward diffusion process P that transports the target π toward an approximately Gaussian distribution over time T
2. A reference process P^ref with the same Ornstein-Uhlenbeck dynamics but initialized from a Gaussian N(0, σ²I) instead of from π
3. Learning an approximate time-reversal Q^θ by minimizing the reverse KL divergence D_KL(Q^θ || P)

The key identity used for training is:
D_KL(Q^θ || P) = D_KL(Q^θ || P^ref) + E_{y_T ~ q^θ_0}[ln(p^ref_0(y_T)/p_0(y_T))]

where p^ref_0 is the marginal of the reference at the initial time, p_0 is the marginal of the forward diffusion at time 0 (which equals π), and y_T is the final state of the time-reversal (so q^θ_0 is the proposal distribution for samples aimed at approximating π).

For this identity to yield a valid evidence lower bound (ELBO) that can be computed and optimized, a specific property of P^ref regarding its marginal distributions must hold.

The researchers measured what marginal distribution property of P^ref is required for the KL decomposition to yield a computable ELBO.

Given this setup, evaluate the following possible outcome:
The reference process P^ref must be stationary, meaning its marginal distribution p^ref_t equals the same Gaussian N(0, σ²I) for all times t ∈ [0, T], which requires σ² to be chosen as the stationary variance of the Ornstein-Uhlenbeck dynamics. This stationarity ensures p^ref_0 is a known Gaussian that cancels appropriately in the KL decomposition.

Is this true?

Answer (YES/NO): YES